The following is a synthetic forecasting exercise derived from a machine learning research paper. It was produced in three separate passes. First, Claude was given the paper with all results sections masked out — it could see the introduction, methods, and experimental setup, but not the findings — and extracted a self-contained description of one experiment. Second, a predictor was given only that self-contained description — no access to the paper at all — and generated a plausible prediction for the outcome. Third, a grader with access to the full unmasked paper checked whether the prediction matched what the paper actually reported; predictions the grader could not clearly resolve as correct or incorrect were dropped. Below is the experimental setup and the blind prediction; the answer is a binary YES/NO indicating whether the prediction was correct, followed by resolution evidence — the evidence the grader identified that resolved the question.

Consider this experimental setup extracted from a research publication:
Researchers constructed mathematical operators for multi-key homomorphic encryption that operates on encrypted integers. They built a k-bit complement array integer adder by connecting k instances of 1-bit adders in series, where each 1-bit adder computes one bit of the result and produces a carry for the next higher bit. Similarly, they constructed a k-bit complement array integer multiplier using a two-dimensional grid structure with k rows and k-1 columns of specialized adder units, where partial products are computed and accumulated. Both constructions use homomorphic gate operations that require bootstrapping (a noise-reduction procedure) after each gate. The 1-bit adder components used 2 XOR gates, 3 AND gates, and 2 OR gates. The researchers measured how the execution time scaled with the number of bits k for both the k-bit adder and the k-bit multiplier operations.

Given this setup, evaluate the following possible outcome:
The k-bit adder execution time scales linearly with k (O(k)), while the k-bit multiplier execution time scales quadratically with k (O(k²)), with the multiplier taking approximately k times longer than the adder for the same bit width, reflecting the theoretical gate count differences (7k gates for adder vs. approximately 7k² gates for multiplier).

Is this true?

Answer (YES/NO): NO